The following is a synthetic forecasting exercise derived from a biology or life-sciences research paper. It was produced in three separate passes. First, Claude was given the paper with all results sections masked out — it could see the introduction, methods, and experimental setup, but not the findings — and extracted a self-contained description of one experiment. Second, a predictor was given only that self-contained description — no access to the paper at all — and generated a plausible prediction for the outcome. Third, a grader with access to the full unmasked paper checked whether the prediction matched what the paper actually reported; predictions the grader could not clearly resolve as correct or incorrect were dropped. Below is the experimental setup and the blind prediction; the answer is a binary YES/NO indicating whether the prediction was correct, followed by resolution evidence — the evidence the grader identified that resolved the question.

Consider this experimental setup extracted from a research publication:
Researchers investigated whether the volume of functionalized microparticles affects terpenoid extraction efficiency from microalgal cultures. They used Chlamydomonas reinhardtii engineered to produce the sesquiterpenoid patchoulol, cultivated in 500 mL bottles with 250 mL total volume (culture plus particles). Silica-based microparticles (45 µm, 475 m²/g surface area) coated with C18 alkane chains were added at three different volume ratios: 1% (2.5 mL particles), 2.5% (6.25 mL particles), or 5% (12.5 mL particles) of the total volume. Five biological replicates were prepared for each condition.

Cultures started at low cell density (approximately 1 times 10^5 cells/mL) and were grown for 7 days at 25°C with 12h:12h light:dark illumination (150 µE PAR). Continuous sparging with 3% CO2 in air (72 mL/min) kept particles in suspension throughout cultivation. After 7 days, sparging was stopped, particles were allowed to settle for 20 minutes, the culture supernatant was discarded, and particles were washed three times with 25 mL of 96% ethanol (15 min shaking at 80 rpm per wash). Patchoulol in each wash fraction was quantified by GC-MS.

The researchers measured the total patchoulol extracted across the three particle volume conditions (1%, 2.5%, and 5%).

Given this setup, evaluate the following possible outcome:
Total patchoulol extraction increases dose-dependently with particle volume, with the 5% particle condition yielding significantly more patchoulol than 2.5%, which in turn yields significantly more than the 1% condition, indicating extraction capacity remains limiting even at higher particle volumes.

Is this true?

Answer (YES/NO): NO